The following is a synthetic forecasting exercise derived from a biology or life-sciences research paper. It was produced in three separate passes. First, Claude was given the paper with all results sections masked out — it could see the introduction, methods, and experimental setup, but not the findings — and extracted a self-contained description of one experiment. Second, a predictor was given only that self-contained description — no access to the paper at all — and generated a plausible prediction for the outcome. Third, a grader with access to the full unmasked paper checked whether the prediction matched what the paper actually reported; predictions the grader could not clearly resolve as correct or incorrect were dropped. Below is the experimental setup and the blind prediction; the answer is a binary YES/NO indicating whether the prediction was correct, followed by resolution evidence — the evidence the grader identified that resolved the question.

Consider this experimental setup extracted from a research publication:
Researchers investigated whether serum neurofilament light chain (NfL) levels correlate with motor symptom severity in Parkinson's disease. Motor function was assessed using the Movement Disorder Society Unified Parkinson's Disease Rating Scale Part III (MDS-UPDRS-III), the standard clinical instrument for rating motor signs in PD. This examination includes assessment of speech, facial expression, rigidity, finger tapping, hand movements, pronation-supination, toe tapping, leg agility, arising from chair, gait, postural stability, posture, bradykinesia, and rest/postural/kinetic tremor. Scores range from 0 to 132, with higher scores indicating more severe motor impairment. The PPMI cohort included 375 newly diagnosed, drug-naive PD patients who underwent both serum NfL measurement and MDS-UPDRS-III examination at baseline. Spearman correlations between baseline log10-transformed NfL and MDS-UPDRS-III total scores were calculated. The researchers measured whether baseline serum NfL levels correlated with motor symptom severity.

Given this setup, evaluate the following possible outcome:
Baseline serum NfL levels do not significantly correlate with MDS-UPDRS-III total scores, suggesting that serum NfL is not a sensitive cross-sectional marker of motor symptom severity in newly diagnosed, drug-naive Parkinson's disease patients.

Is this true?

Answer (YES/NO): NO